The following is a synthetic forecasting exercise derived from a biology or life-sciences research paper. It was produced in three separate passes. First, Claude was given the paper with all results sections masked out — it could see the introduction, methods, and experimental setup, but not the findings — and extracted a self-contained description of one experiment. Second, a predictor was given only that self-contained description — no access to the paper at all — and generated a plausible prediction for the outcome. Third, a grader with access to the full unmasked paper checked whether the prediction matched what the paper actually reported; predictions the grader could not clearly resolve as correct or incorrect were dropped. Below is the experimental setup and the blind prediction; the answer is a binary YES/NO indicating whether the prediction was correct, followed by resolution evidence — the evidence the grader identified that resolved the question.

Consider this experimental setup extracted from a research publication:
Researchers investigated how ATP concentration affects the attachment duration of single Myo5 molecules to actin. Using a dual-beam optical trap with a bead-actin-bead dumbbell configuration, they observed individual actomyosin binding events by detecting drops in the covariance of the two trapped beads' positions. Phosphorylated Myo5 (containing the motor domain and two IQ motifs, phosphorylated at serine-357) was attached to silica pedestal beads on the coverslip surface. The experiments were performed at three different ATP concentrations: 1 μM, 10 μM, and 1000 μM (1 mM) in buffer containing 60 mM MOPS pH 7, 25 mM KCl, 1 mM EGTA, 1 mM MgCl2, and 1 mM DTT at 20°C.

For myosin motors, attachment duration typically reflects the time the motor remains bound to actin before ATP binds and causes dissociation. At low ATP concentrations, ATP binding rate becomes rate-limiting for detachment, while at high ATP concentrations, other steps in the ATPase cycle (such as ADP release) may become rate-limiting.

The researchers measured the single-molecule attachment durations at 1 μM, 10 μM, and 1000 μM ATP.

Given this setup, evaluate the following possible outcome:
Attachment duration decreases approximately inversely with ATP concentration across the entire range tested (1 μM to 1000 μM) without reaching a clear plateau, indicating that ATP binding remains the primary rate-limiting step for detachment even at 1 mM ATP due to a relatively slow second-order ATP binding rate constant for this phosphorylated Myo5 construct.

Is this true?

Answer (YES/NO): NO